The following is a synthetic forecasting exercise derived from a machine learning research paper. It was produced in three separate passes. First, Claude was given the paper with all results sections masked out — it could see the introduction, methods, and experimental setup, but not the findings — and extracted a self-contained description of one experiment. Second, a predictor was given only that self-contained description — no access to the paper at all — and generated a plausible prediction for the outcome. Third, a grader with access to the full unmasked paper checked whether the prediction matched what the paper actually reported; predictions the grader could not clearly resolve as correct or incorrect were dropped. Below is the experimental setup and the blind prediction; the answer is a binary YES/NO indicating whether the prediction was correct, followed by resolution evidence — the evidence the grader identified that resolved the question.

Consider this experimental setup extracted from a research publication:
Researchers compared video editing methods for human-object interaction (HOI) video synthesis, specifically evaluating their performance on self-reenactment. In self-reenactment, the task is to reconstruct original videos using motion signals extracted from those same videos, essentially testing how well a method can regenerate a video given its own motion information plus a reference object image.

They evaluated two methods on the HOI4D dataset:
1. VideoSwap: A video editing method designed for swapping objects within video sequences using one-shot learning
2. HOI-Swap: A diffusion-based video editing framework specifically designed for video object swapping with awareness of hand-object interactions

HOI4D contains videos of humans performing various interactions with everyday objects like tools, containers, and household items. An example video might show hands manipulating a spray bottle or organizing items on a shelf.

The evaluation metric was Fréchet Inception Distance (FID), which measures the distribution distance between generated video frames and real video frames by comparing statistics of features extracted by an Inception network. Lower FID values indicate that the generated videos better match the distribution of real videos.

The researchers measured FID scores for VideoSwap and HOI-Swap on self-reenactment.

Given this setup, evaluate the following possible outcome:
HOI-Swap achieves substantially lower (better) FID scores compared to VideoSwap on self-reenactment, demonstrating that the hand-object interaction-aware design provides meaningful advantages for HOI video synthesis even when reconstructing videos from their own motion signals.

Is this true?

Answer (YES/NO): YES